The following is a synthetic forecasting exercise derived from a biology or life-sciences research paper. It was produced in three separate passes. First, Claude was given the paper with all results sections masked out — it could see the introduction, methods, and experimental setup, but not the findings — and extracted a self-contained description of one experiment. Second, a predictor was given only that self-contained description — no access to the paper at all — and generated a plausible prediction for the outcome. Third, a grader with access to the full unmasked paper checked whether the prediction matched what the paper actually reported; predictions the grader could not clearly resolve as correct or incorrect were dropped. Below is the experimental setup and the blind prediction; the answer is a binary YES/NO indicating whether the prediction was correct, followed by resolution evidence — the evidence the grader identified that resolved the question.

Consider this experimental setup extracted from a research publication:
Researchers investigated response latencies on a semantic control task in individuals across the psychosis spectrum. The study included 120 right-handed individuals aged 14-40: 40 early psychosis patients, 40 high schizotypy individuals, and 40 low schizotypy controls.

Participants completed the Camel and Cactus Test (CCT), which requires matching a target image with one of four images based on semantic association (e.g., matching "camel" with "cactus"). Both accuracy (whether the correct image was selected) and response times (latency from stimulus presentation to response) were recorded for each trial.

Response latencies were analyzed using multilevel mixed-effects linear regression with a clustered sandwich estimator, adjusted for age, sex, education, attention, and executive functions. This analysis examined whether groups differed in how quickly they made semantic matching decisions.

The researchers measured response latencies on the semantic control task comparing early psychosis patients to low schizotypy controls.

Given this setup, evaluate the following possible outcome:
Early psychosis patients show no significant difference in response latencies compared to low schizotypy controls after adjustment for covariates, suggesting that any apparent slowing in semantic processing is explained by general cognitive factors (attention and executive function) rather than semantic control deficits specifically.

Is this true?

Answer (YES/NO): NO